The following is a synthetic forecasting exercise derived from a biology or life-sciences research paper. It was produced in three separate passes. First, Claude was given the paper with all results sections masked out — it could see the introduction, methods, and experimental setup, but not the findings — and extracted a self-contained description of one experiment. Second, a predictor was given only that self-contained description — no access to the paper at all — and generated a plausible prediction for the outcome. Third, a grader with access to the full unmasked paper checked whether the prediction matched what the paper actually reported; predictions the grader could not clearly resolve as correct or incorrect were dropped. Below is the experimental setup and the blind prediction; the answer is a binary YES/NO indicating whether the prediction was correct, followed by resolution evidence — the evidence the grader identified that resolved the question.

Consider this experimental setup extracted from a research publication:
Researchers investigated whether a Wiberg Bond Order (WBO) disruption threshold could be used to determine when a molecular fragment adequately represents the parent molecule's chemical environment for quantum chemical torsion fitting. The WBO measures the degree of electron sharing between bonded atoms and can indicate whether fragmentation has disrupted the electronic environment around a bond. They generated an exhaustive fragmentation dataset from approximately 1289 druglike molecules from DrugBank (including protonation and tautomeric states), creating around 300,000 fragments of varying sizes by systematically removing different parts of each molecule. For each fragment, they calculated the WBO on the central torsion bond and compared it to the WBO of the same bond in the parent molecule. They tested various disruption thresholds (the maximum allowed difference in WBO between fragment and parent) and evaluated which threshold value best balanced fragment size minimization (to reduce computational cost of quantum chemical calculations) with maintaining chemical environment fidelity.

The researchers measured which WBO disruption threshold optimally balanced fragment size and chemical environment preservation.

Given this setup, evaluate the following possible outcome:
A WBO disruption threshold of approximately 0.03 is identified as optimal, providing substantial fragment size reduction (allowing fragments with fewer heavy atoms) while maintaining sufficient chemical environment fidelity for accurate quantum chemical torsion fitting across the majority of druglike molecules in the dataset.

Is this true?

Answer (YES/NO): YES